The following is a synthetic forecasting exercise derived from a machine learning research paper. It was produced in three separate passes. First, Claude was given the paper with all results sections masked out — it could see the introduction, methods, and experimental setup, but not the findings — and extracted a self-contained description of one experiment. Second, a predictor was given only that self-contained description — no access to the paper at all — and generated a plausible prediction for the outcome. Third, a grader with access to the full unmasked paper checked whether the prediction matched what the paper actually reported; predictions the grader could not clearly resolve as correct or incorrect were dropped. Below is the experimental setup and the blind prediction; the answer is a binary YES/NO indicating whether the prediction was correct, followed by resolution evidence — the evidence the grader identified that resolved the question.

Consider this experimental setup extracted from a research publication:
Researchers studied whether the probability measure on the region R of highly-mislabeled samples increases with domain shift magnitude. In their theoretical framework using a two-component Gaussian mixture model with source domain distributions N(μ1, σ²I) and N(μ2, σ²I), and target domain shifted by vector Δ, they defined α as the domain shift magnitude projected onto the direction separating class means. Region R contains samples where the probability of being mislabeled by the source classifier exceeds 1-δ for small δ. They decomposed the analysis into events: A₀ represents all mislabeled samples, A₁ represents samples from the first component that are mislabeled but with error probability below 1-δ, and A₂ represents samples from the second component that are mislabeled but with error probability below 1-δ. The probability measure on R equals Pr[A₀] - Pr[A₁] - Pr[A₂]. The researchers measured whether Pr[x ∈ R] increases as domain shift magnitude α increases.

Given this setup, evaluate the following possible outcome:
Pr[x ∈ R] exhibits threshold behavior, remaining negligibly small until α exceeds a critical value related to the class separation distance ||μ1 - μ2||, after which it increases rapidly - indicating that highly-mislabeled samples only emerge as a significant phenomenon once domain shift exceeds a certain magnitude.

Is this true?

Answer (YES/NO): NO